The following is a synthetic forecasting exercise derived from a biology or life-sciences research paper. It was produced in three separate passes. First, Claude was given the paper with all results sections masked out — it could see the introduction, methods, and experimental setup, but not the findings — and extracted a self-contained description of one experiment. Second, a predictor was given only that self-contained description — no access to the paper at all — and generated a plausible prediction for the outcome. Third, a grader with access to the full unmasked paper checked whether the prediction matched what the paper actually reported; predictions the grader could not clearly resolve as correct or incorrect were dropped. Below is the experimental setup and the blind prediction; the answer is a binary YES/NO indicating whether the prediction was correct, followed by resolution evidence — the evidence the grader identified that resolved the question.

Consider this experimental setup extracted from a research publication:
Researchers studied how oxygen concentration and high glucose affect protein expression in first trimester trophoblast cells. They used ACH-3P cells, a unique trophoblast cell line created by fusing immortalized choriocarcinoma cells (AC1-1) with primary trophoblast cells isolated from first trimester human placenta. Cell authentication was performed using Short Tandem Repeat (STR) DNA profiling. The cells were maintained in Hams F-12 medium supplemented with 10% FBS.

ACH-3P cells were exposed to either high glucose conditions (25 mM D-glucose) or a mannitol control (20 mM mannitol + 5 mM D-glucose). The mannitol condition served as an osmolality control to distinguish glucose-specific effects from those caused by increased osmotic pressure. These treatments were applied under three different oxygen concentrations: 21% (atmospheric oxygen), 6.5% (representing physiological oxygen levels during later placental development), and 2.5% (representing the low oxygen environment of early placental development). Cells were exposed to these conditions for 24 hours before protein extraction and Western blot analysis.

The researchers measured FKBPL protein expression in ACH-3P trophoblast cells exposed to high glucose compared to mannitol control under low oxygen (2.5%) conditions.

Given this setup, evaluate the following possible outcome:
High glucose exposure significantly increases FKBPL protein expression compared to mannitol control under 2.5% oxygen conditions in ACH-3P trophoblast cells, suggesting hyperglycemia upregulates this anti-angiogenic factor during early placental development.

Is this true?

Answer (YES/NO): NO